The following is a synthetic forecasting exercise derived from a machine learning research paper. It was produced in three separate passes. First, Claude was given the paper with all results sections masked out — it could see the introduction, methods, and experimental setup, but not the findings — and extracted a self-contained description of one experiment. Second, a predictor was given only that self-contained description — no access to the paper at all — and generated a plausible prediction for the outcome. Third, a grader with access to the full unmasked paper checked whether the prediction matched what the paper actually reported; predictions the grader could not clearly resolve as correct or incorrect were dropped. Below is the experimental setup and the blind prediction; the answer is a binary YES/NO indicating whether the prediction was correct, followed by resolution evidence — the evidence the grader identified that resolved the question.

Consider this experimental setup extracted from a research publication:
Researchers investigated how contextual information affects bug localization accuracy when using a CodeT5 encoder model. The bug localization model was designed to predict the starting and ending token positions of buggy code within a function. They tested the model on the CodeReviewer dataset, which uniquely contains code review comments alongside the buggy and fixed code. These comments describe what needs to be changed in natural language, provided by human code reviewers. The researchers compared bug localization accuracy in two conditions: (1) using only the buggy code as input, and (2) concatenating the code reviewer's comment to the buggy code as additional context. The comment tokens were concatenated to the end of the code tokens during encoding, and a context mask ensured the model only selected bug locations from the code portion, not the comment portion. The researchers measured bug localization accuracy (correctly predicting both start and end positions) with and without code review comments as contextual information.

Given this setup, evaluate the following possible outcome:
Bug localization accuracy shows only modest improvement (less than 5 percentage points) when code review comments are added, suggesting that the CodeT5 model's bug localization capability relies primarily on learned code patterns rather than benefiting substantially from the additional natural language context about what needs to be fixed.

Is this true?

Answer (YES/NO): NO